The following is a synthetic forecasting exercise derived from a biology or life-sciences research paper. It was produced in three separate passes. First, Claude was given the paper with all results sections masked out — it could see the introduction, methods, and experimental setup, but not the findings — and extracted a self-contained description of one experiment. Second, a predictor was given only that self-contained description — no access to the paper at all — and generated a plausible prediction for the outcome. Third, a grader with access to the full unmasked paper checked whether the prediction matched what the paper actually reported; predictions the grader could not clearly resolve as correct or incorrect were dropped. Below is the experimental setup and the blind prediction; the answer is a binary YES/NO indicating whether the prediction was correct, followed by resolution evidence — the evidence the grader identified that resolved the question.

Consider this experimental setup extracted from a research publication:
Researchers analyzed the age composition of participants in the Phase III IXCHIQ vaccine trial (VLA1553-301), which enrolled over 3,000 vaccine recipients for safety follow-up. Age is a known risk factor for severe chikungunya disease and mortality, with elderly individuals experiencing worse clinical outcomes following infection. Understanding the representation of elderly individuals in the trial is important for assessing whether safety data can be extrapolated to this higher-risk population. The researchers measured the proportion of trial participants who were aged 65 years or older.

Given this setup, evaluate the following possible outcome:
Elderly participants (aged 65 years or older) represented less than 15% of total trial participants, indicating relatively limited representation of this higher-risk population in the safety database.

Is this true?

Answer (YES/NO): YES